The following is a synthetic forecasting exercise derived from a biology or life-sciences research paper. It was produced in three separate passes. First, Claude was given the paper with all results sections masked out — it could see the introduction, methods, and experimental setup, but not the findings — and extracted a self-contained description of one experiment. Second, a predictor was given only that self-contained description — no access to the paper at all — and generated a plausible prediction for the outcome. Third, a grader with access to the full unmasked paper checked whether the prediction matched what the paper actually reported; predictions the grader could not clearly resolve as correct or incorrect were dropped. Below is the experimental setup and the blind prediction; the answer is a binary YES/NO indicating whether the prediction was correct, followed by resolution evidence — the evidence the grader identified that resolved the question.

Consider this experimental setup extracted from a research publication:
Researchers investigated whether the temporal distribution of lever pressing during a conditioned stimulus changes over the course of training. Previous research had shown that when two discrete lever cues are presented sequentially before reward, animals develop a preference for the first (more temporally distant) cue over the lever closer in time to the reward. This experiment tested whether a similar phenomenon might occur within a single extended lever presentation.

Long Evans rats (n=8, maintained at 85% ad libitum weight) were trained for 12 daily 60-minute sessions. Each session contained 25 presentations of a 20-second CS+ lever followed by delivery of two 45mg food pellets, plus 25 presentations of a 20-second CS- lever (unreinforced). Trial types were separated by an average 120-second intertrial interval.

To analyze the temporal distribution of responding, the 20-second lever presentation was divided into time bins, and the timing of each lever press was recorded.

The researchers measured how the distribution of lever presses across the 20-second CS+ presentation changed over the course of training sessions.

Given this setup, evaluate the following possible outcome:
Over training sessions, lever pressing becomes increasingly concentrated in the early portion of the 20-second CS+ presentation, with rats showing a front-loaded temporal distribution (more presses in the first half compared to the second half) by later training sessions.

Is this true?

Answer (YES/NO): NO